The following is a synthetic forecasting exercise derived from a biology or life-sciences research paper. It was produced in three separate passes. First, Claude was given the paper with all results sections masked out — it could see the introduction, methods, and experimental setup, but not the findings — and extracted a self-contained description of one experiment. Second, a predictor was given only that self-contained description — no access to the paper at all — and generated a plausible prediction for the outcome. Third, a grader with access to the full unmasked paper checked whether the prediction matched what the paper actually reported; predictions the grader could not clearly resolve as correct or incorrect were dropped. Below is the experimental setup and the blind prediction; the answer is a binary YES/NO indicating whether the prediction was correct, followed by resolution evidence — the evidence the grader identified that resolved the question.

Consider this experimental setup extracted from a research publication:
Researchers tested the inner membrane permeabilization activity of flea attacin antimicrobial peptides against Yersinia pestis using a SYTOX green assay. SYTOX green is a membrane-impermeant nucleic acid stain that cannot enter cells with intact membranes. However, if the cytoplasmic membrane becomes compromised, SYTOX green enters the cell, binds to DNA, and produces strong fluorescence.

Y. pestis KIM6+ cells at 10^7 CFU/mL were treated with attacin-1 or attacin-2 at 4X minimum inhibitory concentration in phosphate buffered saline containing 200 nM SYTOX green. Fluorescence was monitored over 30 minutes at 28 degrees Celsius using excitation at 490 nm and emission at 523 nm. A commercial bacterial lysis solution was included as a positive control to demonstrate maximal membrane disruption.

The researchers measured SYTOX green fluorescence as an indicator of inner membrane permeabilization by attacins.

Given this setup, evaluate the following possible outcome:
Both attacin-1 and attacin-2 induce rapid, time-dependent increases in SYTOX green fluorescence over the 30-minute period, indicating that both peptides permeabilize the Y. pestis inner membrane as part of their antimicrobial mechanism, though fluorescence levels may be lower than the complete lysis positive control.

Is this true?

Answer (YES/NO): NO